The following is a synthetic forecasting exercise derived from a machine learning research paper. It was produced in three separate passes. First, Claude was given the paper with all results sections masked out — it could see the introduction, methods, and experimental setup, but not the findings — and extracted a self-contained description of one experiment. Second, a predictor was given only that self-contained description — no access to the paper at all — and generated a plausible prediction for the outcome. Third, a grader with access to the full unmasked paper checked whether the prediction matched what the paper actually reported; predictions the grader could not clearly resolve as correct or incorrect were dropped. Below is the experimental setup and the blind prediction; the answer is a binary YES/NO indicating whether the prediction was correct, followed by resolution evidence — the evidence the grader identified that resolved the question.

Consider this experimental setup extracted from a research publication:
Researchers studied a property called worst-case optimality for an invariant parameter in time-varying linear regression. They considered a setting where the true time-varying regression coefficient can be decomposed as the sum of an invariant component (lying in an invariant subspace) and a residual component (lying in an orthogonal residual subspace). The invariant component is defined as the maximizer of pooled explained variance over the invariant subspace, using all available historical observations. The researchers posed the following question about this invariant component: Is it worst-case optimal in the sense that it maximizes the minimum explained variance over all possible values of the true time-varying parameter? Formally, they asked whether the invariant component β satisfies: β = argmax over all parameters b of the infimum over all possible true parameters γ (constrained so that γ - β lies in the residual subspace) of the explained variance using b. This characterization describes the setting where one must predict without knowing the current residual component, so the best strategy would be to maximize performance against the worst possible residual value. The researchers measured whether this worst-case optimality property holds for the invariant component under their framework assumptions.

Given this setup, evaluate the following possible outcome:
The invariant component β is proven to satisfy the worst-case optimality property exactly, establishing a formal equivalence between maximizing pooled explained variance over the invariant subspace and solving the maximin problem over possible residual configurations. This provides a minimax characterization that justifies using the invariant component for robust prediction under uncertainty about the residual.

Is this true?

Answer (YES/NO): YES